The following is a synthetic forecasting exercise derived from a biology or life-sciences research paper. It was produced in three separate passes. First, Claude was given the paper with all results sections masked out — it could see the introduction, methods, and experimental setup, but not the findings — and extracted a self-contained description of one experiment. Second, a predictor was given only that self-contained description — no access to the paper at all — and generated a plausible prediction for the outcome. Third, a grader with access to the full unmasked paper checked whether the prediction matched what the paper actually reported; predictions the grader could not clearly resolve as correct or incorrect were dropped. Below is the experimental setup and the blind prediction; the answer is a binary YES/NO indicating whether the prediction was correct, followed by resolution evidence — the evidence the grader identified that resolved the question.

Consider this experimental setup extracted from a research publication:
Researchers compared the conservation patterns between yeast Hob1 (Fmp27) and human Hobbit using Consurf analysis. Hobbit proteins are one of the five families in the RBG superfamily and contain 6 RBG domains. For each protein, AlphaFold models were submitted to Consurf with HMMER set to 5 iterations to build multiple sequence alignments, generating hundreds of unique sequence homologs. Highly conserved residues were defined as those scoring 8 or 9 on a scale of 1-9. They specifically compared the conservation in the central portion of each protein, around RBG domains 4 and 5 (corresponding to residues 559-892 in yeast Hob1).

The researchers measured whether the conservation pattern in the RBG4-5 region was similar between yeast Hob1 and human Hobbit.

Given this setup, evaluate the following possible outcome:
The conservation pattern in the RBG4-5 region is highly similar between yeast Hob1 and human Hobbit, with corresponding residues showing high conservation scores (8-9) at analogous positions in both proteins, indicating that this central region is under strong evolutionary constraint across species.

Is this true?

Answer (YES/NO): NO